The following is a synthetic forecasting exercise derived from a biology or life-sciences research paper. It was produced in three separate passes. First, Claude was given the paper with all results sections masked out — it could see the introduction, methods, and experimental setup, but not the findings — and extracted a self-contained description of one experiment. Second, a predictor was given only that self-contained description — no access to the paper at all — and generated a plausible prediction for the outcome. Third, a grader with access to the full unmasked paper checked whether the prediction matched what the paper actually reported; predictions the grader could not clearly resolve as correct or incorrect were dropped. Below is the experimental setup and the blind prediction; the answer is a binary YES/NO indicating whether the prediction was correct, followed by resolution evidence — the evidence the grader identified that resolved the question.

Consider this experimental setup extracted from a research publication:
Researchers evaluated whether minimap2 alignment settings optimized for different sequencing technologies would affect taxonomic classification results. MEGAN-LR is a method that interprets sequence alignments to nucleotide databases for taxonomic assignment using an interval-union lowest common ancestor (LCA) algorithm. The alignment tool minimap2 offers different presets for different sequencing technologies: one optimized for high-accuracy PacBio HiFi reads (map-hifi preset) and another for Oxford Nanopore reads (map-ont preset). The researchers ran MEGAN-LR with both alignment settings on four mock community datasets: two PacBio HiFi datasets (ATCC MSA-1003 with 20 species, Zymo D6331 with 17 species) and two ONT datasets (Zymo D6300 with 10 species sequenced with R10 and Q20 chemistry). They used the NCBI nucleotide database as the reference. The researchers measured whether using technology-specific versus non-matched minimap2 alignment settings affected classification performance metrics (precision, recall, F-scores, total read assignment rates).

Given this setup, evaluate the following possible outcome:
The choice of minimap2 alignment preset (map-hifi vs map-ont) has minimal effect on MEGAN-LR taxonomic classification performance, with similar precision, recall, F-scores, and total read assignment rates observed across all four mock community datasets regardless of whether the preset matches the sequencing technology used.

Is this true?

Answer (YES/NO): YES